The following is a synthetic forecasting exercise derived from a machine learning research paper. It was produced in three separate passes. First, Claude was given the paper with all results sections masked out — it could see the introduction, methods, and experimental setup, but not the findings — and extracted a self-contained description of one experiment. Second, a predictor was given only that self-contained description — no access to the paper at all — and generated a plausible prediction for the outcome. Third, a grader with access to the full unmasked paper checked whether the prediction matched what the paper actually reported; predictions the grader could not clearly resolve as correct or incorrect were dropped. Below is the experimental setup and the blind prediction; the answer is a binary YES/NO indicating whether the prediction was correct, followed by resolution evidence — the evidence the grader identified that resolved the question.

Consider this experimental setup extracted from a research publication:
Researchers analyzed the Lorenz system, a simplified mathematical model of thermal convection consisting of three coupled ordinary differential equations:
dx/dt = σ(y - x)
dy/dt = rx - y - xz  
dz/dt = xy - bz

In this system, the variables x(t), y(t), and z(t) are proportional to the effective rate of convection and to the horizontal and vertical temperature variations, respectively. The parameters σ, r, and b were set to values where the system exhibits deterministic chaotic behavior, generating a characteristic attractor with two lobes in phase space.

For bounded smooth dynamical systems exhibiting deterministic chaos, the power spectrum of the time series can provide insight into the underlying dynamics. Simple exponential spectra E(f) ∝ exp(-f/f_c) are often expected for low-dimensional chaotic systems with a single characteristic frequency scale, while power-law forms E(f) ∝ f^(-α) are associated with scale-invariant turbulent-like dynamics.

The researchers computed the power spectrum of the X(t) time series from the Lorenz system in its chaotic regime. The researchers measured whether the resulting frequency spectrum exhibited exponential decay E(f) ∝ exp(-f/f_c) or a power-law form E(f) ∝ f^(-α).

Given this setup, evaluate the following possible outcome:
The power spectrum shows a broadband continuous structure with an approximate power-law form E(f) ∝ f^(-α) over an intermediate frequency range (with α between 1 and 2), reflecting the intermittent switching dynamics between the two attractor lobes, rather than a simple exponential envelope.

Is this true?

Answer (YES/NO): NO